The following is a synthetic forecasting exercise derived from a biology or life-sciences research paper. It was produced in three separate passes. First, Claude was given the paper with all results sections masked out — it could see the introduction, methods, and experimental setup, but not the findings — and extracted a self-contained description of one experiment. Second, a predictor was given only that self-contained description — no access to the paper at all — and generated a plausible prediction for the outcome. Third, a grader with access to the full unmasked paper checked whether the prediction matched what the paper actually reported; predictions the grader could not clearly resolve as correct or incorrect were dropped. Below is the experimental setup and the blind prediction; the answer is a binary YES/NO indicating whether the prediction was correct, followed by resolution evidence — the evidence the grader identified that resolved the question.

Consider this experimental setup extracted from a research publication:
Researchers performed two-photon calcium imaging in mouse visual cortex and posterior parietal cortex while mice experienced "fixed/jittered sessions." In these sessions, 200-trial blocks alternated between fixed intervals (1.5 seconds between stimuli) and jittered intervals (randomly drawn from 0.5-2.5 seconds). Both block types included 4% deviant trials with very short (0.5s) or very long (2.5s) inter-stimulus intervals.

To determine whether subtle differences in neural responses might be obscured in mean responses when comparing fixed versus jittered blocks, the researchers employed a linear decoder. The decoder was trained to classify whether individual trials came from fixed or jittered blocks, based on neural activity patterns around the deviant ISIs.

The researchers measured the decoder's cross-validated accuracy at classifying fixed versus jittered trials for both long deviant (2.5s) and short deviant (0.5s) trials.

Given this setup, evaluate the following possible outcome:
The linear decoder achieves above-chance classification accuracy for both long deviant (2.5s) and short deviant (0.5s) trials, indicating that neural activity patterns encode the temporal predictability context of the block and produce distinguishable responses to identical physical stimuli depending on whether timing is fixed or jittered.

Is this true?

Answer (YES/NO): NO